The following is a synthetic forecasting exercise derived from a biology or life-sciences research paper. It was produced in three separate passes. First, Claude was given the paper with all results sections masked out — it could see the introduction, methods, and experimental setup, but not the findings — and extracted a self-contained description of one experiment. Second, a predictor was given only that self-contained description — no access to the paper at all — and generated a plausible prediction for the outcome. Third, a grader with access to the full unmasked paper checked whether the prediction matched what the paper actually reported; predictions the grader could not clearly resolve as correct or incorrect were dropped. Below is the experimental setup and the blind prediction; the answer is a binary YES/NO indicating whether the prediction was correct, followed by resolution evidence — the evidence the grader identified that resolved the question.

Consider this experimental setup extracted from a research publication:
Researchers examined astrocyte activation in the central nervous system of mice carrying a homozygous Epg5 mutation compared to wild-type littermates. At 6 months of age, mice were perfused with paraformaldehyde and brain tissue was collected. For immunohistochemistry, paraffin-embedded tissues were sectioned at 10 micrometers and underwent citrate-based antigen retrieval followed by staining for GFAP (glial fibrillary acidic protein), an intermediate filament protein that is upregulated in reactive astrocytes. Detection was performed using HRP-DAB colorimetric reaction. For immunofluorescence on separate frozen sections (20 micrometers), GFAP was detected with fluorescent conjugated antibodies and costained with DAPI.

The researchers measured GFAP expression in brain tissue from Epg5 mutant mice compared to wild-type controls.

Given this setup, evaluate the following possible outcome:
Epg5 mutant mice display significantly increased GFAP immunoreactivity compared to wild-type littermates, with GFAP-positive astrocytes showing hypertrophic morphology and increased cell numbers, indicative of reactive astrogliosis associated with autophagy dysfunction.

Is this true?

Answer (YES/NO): YES